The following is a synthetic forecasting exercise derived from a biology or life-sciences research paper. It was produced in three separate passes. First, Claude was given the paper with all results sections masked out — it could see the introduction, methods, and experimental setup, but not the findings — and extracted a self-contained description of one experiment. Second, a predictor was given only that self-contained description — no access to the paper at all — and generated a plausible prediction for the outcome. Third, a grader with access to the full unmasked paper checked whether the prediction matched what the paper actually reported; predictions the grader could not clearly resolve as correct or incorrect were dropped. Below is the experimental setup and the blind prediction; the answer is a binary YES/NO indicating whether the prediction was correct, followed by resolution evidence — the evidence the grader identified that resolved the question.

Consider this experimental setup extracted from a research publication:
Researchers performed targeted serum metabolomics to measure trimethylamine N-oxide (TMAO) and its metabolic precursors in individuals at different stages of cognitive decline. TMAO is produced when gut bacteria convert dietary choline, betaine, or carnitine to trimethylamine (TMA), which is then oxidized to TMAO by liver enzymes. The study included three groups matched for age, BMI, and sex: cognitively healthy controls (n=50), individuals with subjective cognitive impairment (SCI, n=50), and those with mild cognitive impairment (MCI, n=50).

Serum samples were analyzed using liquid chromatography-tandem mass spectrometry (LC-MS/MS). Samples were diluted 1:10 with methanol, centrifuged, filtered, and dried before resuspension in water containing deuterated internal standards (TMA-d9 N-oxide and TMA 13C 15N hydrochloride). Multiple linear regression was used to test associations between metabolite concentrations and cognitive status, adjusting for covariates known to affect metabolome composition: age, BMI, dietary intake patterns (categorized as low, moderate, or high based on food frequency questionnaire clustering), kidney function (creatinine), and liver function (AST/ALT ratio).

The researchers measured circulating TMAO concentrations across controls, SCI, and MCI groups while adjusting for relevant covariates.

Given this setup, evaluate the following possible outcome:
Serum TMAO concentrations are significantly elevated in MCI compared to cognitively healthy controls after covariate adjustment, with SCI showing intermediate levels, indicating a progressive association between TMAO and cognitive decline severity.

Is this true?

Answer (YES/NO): NO